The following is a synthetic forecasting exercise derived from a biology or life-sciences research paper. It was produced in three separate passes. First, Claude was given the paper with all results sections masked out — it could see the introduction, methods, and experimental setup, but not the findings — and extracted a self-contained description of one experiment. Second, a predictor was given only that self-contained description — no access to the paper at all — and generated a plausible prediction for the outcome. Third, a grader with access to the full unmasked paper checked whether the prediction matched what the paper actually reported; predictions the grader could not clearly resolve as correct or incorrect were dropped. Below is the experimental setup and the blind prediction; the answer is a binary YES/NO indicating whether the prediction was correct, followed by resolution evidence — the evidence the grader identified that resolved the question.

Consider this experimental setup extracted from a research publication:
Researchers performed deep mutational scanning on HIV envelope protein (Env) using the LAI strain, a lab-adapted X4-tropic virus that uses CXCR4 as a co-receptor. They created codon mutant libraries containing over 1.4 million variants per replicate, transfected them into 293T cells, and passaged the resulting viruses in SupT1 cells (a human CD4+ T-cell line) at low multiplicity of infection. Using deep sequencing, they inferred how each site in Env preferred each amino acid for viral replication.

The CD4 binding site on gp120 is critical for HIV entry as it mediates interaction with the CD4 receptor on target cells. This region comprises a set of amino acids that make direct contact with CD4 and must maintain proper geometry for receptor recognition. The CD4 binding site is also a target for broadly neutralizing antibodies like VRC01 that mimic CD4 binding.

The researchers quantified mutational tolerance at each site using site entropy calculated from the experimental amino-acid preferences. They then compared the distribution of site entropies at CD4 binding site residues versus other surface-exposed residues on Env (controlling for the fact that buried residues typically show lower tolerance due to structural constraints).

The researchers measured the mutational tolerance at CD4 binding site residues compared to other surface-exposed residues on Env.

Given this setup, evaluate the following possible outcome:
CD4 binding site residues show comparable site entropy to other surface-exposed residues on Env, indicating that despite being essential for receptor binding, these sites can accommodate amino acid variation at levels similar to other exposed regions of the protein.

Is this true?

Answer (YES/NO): NO